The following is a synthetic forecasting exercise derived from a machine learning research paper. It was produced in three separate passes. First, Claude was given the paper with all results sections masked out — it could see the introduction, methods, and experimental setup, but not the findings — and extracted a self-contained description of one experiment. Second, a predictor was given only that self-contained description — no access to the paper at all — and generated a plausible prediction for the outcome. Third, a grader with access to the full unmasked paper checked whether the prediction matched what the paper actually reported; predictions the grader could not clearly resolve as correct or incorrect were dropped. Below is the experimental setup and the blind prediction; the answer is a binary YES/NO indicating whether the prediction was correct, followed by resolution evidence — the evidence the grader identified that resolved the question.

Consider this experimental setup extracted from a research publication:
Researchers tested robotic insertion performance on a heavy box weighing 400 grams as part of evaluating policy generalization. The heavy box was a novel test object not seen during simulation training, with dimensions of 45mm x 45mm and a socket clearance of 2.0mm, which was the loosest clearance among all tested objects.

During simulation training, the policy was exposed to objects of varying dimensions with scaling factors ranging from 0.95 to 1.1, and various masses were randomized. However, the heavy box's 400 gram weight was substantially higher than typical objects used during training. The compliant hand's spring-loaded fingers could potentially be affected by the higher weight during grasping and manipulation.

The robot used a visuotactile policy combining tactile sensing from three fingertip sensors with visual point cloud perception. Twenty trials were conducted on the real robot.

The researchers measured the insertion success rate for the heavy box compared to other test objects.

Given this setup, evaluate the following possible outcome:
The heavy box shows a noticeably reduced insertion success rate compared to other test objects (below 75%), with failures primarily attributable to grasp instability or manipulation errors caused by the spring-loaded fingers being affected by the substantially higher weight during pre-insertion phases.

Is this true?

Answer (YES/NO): NO